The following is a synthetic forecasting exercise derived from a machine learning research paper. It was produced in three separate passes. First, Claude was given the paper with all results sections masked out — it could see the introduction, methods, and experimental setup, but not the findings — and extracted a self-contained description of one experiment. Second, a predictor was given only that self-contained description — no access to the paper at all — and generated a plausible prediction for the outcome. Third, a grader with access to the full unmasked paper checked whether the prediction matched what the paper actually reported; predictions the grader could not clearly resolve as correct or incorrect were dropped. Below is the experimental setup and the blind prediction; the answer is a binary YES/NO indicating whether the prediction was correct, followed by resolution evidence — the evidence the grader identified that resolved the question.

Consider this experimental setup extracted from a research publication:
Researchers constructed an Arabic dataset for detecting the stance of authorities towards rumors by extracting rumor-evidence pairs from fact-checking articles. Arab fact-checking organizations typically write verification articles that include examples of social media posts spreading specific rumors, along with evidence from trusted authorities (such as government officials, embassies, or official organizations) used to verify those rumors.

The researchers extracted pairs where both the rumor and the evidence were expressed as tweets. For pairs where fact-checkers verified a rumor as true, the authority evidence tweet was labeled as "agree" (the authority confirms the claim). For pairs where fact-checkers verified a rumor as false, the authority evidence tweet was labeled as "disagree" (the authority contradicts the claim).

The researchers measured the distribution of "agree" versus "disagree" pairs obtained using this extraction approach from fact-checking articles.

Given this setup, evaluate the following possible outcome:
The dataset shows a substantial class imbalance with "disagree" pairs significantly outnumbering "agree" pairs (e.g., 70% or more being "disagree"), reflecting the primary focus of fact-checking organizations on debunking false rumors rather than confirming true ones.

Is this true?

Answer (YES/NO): YES